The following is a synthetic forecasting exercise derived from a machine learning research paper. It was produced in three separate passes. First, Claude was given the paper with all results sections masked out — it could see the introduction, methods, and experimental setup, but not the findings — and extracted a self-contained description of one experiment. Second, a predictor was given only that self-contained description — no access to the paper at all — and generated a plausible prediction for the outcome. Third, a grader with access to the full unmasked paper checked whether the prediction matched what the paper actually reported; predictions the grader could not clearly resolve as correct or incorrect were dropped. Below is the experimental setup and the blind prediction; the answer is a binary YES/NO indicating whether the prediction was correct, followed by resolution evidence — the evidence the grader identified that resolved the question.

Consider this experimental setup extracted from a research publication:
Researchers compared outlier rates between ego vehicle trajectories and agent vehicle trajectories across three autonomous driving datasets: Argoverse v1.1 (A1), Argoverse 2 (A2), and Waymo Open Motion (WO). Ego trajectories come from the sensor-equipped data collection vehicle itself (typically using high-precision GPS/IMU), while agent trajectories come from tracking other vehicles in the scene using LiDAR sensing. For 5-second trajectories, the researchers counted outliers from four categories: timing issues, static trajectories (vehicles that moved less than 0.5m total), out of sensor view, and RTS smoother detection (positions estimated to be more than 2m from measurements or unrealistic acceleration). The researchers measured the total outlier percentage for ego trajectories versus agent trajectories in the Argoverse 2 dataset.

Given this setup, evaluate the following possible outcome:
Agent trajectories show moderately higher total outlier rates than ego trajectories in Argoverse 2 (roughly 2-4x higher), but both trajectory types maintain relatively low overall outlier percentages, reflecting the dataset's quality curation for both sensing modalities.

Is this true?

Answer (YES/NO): NO